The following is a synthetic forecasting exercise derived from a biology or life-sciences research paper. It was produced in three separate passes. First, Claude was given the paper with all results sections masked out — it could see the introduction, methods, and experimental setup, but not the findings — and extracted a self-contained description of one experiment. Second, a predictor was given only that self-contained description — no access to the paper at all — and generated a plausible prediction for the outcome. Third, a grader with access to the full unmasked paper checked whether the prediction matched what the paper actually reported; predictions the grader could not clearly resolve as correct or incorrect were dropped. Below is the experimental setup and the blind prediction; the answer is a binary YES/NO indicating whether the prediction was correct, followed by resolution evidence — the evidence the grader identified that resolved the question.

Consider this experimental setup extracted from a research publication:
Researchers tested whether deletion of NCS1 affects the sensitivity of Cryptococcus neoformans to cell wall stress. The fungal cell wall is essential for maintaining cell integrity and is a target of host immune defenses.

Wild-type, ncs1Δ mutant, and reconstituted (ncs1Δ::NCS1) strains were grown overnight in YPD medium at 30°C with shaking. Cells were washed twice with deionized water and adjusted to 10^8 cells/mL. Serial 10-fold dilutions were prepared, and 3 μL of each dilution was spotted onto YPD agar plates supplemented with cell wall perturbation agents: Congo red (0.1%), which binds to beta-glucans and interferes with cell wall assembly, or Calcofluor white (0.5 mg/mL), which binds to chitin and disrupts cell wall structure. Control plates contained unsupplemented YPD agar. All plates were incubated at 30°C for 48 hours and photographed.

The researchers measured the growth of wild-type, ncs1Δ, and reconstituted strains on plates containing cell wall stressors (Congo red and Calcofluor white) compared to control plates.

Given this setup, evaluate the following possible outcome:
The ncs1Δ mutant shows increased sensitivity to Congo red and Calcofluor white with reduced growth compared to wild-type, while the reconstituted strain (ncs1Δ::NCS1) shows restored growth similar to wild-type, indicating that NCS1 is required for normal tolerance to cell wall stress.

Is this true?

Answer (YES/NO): NO